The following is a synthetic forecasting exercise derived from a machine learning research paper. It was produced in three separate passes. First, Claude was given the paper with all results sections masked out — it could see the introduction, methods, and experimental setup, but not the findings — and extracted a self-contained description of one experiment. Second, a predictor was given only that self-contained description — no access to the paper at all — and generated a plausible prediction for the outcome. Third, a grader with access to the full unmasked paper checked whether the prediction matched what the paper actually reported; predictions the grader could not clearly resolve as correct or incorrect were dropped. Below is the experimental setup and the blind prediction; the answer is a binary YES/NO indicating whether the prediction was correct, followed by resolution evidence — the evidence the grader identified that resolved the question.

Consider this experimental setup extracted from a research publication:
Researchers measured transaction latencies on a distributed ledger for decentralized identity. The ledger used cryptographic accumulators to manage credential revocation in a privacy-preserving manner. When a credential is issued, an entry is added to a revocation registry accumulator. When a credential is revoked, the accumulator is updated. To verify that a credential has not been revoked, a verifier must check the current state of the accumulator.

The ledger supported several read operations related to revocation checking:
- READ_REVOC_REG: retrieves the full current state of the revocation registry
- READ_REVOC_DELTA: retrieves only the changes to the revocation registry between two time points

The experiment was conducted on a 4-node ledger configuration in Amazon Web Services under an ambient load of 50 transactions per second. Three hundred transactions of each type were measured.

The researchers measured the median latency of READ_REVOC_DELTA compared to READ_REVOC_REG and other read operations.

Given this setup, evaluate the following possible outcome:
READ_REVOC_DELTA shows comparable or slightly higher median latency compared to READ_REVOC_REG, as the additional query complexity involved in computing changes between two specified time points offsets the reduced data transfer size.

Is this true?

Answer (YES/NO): NO